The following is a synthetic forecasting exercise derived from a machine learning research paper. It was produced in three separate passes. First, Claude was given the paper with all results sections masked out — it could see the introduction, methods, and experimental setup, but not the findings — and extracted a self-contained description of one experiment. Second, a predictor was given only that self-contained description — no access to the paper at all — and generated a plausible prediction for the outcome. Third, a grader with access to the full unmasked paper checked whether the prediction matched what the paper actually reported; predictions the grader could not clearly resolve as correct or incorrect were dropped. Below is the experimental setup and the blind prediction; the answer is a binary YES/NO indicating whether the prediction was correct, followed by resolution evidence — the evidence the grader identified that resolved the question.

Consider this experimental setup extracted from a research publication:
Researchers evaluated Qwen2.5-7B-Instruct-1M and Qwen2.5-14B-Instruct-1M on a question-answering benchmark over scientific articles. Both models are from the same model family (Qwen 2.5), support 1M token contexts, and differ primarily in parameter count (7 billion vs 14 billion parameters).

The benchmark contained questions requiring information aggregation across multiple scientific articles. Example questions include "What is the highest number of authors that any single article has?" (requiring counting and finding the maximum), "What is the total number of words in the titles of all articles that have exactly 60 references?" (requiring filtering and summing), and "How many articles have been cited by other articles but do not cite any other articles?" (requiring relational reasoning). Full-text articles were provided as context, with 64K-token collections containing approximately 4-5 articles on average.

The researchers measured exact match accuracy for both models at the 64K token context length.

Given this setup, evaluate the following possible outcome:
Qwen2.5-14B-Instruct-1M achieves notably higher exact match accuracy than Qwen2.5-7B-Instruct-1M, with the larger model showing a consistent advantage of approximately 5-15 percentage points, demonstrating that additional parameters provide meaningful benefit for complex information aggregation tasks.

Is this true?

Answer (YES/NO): NO